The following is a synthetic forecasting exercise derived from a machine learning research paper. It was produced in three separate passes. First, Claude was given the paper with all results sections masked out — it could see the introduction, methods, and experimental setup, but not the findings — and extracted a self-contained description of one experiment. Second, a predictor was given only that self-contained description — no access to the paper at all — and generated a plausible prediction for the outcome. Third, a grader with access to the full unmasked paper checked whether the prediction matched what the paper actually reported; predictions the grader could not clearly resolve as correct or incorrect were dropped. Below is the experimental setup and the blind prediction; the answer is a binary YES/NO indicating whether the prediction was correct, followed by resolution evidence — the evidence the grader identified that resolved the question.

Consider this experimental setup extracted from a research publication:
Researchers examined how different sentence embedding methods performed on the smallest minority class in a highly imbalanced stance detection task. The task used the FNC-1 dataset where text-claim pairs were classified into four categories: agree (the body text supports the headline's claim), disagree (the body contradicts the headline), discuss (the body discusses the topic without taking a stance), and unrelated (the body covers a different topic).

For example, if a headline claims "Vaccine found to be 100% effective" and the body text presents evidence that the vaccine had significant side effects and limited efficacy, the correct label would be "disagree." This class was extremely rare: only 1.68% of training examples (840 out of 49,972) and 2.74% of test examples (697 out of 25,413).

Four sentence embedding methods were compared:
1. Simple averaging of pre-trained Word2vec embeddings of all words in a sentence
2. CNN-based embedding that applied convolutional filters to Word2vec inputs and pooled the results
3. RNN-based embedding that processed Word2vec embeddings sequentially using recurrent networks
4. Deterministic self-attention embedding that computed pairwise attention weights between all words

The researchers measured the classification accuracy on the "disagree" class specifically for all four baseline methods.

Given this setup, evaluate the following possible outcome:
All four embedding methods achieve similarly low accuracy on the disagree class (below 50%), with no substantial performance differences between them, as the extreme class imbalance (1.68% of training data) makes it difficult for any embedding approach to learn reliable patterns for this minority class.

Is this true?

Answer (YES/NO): NO